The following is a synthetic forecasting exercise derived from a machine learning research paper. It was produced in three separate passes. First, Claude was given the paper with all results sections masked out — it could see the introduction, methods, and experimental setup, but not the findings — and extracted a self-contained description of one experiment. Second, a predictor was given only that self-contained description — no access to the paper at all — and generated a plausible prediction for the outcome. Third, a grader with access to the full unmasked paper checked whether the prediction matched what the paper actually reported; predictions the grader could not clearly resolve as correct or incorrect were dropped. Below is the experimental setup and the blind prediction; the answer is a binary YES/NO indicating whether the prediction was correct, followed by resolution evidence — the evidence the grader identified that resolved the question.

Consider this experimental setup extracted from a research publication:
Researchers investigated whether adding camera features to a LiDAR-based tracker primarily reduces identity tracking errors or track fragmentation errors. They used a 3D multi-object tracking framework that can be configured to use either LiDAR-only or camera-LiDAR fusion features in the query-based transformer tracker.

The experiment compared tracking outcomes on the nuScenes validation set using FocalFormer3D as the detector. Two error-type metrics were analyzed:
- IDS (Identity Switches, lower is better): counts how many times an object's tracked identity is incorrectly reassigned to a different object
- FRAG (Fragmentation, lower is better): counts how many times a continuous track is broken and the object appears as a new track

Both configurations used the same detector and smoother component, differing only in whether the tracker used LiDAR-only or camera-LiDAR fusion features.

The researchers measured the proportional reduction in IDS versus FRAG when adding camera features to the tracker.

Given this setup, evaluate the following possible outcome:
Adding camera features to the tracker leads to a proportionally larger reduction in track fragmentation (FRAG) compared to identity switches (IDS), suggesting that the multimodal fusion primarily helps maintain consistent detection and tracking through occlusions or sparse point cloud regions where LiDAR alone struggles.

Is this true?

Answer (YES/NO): NO